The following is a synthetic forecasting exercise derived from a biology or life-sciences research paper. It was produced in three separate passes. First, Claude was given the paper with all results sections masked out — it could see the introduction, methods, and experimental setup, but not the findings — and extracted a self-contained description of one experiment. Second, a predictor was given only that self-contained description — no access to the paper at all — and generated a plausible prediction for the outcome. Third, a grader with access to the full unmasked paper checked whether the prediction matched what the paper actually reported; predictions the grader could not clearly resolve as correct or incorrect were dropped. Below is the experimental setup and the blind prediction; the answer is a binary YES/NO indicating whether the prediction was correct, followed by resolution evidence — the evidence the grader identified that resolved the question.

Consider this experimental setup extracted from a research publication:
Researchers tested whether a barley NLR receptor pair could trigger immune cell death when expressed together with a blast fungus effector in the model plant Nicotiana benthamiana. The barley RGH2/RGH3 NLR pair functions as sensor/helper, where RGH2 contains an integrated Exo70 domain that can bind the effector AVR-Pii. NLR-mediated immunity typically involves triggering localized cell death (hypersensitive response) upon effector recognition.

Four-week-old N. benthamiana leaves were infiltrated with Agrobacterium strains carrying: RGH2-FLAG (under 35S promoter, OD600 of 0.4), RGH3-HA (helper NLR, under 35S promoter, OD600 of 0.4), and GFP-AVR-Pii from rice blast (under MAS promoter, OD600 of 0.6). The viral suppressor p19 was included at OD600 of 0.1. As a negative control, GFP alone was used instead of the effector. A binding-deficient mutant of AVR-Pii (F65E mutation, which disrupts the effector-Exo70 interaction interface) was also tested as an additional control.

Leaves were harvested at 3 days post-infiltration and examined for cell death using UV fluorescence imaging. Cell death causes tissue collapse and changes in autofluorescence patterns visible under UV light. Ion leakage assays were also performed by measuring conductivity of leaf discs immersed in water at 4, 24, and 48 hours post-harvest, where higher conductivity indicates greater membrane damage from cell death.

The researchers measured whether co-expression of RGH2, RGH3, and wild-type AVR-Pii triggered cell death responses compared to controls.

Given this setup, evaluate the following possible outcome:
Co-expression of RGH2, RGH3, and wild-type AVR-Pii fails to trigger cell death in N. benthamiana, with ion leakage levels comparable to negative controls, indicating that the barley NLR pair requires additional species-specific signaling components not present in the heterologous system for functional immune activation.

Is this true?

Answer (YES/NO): NO